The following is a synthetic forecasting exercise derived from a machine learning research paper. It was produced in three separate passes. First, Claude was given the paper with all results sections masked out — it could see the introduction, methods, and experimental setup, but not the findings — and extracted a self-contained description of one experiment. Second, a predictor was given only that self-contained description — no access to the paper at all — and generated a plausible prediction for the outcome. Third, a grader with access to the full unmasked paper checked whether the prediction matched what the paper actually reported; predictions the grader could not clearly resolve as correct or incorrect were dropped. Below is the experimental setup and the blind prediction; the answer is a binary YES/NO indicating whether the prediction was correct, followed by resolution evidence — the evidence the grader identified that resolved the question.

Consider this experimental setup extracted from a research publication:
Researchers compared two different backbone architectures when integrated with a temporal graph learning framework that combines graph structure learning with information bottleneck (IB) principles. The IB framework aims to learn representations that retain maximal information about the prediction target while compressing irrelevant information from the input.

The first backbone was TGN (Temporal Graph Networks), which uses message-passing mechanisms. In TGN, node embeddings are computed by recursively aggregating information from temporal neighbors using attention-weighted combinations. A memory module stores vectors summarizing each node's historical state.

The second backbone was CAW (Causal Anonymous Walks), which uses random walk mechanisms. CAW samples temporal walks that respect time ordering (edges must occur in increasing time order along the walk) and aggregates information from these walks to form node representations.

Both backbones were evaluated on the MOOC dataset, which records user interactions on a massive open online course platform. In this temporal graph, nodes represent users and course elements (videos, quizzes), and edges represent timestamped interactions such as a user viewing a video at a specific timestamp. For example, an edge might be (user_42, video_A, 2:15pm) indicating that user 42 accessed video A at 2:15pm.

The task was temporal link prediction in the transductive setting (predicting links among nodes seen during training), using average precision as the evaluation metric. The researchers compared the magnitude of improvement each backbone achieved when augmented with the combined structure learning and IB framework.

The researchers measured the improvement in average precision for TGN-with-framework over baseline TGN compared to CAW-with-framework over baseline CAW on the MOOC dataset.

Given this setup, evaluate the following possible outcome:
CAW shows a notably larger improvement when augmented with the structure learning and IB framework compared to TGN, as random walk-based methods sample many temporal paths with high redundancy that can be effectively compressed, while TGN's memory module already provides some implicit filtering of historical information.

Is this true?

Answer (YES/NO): YES